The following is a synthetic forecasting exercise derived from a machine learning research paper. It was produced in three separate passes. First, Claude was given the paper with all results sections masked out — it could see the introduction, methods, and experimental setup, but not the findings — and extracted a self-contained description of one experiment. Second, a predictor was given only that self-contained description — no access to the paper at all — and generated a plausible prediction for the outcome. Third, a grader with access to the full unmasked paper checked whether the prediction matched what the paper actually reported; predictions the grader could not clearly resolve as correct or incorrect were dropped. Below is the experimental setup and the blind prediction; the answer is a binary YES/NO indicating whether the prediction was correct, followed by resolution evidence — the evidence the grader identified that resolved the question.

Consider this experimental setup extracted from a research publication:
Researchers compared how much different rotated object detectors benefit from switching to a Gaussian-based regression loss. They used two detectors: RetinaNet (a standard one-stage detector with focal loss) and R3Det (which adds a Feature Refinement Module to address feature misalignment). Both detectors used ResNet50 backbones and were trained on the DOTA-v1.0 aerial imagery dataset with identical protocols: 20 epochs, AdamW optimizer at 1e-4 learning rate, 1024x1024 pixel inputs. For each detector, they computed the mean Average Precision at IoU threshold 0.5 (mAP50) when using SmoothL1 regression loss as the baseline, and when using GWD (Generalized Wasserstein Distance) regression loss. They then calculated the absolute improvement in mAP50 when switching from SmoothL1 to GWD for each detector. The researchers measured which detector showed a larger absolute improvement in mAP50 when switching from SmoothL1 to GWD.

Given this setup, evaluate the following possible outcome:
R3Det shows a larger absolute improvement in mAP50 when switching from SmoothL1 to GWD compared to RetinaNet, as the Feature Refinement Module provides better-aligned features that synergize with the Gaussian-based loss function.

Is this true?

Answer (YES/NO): YES